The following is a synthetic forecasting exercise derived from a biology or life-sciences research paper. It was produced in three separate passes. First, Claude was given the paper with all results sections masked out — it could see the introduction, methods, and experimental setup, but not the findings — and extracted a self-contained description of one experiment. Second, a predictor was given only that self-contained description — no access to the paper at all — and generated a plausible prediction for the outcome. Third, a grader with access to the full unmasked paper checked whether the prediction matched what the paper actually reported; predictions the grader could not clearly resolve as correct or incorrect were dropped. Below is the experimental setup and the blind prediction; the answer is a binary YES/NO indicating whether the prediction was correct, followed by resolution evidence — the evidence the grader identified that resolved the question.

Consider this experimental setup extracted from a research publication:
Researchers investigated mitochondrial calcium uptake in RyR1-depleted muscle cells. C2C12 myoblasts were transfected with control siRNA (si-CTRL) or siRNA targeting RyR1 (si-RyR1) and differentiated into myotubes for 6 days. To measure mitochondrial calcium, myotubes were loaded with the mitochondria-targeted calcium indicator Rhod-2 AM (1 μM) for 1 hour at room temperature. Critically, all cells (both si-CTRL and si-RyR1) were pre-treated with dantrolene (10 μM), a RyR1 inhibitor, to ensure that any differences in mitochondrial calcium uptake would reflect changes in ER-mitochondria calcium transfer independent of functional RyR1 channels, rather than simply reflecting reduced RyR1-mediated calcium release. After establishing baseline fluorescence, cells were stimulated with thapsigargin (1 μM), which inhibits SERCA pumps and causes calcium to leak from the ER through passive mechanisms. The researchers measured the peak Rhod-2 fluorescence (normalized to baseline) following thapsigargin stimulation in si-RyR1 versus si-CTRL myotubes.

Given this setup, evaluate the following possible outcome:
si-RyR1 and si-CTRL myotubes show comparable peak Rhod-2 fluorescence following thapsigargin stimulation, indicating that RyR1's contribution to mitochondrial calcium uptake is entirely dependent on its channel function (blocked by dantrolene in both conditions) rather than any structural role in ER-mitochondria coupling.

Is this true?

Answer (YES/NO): NO